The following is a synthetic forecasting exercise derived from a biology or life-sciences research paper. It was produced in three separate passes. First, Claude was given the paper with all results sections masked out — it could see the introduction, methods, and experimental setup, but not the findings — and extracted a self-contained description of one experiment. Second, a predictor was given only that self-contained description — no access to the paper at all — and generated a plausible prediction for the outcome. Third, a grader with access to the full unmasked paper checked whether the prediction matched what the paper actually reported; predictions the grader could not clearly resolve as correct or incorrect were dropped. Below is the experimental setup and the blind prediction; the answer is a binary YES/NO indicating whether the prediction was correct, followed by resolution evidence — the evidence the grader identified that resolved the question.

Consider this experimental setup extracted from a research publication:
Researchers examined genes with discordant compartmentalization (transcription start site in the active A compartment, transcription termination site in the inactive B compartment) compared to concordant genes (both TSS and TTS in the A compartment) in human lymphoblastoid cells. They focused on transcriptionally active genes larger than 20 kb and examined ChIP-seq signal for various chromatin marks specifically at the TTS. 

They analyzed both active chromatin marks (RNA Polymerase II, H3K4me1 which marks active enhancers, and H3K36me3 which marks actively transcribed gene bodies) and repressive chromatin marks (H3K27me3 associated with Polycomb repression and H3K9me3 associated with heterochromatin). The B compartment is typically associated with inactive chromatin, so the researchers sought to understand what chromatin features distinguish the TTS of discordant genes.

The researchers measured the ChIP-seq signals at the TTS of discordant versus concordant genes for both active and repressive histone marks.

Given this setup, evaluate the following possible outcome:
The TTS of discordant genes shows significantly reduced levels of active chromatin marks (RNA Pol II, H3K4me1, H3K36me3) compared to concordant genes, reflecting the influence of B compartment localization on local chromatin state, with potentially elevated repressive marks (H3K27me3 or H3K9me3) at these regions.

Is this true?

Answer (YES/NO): NO